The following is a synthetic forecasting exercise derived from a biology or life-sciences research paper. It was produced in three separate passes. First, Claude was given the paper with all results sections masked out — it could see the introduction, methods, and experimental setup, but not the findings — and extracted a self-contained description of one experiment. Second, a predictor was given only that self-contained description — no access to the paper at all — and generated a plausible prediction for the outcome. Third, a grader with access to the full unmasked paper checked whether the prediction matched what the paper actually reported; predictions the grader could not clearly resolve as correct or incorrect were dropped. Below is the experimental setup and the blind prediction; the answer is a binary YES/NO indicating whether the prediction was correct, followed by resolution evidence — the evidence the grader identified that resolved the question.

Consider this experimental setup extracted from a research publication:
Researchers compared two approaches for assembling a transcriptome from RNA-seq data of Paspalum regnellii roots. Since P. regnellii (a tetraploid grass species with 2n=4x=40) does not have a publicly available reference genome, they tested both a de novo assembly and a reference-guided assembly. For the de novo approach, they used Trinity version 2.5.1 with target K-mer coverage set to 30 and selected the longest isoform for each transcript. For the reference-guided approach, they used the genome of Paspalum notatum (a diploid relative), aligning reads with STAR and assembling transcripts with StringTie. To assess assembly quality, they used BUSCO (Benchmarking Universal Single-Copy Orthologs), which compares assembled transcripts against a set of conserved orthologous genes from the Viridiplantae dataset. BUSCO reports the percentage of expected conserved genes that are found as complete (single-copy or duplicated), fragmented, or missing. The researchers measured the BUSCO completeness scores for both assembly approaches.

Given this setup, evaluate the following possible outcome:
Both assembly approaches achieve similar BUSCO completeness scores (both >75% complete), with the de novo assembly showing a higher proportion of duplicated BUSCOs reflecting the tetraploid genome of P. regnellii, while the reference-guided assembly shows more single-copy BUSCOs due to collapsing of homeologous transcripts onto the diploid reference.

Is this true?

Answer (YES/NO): NO